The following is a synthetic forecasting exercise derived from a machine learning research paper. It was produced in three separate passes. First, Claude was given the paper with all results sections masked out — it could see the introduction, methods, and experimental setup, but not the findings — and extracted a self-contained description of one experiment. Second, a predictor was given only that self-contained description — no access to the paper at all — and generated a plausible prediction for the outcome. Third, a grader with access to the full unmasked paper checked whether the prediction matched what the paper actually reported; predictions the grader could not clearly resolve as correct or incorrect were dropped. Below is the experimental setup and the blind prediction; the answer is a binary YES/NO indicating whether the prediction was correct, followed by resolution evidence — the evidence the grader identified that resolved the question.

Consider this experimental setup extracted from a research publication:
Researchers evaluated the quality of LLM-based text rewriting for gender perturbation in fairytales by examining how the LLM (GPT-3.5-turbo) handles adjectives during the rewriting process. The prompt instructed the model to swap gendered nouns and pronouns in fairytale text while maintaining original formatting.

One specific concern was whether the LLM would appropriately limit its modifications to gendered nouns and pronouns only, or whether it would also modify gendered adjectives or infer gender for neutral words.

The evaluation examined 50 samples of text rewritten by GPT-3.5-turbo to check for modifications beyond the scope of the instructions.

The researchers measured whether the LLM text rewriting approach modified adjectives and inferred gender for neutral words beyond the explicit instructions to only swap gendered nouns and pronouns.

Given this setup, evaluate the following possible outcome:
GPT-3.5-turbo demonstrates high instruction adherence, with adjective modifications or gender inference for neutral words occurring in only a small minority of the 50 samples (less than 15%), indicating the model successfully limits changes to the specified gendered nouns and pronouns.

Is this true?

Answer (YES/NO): NO